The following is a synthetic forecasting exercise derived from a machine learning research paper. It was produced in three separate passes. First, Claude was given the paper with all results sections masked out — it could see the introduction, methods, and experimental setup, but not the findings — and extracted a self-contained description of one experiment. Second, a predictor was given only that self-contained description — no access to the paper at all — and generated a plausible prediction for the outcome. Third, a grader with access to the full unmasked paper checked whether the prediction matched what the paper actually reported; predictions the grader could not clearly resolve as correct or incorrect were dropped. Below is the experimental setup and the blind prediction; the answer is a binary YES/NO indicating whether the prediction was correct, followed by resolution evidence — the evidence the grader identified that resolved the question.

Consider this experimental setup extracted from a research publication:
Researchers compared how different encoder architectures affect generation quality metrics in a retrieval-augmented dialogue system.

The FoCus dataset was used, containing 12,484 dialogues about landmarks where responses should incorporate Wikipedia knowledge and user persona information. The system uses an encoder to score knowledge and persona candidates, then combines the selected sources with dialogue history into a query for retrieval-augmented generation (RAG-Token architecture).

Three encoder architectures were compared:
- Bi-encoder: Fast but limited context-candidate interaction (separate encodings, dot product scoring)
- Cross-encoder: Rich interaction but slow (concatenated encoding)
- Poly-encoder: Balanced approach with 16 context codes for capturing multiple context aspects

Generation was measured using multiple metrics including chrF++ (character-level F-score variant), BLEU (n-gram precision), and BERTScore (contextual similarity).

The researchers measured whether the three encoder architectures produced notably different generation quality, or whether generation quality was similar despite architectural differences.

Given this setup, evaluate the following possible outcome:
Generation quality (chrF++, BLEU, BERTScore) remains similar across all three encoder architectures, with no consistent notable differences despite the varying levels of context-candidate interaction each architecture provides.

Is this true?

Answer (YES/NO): NO